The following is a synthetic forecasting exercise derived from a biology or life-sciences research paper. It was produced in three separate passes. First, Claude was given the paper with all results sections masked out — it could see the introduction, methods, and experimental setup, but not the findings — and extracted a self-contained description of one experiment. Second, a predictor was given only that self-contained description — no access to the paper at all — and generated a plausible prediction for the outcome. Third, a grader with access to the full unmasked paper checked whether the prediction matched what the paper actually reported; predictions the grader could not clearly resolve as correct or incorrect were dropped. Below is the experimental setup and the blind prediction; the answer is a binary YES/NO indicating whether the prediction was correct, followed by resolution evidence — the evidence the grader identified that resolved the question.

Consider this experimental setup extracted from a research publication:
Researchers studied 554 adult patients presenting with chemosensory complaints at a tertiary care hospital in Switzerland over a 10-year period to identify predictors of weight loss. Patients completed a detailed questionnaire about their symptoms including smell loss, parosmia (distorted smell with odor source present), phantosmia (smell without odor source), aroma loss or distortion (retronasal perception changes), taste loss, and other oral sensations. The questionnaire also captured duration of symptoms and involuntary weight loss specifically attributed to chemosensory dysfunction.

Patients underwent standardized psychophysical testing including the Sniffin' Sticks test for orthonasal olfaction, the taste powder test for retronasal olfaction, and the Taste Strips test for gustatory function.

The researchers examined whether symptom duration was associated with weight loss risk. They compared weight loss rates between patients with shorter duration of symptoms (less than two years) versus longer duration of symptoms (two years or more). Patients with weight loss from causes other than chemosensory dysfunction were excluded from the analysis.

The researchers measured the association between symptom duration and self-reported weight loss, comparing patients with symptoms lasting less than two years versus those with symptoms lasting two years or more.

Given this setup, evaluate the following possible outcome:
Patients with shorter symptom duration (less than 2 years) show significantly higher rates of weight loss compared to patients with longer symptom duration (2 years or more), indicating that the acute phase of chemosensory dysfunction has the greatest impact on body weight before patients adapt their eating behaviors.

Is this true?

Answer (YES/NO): YES